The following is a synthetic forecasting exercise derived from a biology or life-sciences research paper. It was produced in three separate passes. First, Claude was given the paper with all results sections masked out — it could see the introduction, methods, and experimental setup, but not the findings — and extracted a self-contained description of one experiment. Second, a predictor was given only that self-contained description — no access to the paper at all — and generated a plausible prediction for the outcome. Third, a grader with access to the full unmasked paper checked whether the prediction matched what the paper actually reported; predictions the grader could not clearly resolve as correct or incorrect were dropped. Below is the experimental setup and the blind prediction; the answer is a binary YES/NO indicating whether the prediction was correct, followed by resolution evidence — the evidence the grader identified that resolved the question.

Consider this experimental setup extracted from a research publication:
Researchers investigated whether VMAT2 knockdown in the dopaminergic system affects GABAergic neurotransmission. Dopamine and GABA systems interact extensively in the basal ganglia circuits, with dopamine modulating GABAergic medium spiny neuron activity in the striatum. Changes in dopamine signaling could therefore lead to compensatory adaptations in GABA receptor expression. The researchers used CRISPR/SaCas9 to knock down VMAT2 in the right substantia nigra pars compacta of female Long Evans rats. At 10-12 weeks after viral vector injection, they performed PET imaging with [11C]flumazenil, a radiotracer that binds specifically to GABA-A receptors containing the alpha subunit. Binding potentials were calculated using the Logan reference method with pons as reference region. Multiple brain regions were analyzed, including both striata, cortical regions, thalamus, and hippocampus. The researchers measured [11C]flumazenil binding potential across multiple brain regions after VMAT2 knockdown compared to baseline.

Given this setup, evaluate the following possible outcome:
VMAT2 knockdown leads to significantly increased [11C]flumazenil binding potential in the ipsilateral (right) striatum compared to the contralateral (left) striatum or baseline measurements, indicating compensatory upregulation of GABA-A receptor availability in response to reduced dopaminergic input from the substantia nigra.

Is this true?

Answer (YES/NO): NO